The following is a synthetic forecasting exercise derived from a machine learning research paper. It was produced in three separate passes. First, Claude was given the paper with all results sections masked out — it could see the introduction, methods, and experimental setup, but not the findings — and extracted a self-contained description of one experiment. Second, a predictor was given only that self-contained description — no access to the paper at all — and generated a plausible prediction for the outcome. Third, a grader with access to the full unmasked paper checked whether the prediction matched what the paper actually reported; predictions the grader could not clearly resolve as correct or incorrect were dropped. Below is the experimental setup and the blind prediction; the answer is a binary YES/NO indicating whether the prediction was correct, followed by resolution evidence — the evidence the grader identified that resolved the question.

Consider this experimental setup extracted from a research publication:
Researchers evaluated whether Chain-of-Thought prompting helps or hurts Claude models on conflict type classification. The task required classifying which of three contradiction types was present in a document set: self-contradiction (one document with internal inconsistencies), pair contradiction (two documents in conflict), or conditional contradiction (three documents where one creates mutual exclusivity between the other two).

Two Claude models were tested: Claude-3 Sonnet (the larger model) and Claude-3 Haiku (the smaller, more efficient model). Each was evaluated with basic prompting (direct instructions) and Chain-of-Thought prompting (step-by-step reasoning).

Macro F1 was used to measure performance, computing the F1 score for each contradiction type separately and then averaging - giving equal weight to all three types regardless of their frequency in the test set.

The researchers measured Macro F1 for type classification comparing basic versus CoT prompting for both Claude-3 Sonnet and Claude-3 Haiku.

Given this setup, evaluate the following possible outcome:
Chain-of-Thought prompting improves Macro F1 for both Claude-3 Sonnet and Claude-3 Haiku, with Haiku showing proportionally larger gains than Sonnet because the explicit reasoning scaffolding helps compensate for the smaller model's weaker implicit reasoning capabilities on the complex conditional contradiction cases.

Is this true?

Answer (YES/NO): NO